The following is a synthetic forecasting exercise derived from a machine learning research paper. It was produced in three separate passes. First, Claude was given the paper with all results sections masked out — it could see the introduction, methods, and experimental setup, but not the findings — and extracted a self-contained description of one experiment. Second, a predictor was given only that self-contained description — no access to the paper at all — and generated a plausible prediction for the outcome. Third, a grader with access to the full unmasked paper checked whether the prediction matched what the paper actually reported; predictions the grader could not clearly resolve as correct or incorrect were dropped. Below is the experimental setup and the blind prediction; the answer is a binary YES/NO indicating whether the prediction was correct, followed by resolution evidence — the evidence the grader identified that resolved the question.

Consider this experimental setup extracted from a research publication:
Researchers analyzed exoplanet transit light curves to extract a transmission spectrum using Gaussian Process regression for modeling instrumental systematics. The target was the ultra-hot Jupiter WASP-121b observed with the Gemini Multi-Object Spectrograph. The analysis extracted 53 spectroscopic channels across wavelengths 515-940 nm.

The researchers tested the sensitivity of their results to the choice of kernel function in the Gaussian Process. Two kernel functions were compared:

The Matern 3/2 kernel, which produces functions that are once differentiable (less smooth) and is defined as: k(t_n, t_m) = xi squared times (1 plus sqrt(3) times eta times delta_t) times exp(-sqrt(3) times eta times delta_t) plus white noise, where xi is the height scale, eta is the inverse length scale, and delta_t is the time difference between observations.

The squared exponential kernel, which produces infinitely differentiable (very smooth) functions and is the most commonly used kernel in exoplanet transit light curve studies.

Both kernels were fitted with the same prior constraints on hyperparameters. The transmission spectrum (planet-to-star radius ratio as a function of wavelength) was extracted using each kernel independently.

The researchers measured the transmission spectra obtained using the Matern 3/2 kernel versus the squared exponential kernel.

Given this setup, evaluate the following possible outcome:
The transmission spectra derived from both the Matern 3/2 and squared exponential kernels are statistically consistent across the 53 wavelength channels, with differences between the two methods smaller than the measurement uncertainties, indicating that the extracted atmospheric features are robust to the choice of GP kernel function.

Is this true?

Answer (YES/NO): YES